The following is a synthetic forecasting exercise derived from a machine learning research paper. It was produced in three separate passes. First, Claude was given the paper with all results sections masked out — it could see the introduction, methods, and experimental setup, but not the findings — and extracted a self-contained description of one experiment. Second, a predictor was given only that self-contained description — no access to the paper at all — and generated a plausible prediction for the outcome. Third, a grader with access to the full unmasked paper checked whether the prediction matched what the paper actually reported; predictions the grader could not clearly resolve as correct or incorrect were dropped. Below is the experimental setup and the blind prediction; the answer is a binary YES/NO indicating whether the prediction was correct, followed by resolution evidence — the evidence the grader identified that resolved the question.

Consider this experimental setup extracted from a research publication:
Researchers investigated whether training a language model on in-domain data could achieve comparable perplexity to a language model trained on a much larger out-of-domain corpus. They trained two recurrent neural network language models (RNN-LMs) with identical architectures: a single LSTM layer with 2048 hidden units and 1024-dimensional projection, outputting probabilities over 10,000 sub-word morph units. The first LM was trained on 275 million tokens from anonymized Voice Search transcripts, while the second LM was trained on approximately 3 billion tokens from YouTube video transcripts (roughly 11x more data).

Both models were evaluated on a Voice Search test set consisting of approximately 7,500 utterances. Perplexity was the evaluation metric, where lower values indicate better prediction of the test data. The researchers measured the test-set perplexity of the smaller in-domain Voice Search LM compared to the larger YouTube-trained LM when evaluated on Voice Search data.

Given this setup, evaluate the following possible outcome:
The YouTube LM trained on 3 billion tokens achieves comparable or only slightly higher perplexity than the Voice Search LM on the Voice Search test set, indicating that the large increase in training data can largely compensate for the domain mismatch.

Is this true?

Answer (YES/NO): NO